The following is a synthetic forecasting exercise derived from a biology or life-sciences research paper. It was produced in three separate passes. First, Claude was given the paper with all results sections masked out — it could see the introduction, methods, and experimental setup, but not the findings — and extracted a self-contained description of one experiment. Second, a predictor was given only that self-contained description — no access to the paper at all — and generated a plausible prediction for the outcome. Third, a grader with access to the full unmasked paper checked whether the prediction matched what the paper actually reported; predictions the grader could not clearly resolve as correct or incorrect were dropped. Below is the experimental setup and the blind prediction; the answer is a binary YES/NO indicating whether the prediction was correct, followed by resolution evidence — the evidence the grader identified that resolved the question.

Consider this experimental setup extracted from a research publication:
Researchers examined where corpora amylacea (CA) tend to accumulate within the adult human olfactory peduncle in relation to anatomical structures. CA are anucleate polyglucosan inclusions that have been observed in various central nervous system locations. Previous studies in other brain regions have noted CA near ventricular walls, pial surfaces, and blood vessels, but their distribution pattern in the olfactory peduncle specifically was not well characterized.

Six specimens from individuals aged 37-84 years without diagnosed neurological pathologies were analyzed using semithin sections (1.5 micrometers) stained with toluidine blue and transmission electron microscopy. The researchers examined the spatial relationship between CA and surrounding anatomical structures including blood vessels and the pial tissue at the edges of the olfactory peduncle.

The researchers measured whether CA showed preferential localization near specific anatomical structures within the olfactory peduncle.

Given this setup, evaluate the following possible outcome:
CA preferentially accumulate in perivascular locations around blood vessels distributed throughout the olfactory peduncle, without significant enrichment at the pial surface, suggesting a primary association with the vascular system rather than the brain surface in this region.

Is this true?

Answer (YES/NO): NO